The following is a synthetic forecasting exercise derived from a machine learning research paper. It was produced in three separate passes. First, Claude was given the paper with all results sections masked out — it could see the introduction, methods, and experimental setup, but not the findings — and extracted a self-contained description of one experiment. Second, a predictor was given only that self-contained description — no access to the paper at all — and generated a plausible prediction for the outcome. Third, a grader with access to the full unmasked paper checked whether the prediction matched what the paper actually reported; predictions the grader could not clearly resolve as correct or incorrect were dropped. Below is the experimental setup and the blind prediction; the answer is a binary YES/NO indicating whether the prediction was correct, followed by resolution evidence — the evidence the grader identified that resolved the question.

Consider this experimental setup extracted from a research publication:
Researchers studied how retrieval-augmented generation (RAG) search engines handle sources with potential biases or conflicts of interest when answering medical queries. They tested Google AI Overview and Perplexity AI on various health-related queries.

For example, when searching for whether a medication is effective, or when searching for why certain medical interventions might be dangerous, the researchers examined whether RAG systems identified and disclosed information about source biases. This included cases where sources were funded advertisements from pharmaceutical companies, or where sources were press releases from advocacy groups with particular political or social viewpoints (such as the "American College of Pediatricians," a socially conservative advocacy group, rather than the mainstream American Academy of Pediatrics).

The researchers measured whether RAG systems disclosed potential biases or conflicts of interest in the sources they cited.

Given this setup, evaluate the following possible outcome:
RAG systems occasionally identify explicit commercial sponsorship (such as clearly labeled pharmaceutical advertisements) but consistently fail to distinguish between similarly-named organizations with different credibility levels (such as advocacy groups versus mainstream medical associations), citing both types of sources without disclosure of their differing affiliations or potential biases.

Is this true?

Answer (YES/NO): NO